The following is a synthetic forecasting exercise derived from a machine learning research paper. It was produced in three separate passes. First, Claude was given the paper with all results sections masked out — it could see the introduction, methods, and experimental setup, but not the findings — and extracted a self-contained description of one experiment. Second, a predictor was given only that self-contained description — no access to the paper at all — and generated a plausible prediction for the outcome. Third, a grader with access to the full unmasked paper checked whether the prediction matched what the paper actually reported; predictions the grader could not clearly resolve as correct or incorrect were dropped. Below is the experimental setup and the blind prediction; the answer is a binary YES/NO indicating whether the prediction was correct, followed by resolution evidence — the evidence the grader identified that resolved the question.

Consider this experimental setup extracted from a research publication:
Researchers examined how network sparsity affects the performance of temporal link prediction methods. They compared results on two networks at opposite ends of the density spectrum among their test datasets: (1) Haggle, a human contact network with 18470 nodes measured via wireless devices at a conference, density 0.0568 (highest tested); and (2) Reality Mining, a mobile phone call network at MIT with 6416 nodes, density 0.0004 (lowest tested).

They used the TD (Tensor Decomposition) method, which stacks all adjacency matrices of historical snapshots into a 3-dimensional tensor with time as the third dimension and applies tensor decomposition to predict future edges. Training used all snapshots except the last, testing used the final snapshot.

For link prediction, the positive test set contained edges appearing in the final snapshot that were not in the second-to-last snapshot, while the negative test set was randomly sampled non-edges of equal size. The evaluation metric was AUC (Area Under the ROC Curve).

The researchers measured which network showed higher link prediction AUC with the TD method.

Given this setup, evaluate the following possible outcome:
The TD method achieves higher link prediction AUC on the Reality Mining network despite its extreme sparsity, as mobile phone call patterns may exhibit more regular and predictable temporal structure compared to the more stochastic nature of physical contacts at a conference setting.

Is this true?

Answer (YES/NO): YES